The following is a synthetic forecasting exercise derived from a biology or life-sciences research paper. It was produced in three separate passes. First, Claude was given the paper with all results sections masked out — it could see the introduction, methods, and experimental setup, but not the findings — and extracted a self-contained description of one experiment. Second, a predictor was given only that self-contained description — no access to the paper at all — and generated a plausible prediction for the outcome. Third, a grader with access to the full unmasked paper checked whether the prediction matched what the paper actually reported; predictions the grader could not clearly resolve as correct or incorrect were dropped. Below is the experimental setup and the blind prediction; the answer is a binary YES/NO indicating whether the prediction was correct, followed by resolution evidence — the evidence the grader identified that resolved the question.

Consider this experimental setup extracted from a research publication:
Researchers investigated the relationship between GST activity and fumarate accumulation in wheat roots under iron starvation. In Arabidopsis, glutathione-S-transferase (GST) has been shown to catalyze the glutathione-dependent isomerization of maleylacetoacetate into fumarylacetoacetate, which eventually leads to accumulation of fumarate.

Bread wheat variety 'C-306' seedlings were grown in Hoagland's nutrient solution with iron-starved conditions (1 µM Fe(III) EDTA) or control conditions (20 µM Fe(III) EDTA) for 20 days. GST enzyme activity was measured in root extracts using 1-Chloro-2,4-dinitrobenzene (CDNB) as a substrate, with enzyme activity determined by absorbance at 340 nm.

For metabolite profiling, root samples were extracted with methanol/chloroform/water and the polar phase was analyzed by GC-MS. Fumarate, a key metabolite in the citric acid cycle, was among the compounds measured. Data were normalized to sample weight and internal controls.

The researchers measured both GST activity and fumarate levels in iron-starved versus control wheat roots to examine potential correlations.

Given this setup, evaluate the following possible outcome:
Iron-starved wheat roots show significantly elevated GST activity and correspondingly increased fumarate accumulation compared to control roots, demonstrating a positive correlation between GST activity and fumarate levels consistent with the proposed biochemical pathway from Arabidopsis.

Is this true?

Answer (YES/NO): YES